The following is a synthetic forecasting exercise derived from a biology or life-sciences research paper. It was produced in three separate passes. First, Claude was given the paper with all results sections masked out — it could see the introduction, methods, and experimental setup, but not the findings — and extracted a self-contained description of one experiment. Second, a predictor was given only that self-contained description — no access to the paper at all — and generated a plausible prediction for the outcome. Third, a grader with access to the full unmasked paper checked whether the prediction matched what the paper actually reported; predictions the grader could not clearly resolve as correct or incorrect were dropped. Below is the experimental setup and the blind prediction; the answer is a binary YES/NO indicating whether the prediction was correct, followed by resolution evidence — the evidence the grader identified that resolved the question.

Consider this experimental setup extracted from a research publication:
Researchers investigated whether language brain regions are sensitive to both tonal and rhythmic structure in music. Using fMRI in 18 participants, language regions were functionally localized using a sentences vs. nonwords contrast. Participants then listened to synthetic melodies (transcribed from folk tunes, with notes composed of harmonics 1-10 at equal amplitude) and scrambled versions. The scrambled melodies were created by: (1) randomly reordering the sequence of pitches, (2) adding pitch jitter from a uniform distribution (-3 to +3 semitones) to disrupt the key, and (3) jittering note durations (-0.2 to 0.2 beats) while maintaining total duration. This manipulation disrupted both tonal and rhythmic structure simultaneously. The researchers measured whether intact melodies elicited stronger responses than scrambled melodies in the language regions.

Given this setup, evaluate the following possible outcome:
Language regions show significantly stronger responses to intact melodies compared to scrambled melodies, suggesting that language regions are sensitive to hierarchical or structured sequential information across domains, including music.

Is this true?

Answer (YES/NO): NO